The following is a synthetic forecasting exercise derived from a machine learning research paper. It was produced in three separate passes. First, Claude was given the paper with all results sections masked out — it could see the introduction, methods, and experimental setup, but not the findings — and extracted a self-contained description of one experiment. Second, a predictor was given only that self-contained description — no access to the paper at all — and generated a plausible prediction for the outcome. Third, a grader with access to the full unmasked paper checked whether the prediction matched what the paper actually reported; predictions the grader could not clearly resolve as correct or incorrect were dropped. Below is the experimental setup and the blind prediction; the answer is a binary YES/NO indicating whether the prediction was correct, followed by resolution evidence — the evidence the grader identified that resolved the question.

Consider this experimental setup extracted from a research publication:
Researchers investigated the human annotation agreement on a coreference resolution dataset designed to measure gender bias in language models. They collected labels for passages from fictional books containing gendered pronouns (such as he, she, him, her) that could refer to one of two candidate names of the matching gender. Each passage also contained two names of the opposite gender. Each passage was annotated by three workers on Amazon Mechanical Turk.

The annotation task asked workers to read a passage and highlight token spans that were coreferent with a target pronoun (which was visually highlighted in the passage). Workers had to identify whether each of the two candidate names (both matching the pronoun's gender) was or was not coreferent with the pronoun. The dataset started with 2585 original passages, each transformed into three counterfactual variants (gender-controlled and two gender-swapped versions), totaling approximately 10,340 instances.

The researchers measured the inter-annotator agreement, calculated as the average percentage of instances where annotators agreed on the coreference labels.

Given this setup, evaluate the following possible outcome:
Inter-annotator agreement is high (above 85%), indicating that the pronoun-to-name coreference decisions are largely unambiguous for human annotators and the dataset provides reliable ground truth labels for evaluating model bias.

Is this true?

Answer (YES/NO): YES